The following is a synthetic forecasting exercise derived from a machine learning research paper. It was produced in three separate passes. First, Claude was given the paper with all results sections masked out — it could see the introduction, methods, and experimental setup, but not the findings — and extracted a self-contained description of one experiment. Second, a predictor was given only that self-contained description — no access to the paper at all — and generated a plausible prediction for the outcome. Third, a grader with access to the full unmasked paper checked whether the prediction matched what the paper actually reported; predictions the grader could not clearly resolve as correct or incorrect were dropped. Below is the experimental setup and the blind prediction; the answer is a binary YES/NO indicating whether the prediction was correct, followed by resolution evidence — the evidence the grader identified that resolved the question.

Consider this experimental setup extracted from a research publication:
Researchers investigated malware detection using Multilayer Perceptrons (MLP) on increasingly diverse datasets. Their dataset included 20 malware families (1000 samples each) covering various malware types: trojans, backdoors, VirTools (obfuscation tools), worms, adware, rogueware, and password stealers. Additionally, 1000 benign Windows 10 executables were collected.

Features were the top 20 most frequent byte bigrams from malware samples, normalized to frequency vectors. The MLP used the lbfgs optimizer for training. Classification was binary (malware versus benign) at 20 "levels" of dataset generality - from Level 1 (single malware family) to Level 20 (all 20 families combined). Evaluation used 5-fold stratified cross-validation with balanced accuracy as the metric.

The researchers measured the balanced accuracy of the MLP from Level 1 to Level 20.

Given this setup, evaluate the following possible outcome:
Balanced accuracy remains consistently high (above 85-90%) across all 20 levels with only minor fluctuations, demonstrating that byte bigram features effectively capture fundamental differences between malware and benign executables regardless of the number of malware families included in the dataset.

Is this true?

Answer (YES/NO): NO